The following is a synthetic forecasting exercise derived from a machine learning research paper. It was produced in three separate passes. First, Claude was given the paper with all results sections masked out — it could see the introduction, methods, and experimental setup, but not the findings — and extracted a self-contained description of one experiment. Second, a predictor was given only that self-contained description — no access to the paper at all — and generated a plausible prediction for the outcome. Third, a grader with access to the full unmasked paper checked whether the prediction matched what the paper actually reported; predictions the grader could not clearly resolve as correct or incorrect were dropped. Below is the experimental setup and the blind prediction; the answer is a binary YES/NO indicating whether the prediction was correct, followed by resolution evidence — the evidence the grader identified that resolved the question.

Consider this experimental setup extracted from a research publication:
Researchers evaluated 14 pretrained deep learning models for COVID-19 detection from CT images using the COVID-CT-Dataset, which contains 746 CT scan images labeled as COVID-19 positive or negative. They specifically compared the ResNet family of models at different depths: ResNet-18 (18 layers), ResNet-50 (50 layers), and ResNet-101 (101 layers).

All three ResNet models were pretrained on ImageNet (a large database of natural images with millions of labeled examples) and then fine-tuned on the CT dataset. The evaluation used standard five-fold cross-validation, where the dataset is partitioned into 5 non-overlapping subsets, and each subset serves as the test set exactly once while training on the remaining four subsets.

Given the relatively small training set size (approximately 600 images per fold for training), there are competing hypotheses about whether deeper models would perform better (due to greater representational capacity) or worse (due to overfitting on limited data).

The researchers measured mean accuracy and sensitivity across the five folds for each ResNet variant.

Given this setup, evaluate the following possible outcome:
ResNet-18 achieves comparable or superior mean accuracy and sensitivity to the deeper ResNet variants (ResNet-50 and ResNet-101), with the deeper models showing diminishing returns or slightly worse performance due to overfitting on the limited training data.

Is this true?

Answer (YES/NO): NO